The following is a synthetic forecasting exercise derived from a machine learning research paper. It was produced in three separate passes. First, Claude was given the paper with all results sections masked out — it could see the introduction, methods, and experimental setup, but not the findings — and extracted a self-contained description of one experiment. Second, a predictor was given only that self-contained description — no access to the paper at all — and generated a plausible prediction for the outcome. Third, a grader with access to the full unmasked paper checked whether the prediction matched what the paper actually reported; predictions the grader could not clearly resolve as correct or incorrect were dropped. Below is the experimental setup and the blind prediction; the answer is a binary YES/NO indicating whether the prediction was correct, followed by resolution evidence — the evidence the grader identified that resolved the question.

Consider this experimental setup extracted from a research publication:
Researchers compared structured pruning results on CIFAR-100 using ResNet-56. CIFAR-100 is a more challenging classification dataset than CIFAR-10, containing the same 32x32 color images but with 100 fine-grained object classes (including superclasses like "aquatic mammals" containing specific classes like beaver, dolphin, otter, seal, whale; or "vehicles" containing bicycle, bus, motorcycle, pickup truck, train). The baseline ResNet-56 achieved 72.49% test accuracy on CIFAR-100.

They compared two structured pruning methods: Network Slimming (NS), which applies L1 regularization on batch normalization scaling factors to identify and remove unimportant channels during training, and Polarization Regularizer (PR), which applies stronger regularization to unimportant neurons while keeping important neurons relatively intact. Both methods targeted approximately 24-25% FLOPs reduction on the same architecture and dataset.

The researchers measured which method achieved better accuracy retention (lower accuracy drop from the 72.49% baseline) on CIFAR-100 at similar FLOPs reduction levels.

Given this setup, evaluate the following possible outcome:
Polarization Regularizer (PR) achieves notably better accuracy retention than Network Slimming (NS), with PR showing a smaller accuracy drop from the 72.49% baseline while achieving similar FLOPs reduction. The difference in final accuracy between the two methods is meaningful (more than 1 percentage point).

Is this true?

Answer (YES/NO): YES